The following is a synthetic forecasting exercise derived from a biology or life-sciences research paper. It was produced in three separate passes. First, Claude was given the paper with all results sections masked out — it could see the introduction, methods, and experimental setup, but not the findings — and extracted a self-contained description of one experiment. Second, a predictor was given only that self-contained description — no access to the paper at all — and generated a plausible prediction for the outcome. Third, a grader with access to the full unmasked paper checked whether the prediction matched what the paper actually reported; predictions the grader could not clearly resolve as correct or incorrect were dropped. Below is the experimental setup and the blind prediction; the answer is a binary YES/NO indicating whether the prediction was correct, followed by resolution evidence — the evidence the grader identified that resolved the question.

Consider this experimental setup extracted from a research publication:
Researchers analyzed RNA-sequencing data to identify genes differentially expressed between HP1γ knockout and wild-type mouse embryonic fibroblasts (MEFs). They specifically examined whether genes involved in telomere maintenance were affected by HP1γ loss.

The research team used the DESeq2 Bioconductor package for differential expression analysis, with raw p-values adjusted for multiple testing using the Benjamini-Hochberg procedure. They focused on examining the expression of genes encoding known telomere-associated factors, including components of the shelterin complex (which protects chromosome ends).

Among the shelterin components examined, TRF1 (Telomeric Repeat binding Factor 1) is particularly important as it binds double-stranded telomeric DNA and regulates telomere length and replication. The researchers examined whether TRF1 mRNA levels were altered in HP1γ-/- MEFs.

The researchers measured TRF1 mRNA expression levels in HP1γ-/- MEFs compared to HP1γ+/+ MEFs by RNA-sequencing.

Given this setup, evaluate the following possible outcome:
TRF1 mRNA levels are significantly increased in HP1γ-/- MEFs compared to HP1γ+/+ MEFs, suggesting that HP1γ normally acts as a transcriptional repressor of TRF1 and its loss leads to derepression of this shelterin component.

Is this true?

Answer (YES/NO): NO